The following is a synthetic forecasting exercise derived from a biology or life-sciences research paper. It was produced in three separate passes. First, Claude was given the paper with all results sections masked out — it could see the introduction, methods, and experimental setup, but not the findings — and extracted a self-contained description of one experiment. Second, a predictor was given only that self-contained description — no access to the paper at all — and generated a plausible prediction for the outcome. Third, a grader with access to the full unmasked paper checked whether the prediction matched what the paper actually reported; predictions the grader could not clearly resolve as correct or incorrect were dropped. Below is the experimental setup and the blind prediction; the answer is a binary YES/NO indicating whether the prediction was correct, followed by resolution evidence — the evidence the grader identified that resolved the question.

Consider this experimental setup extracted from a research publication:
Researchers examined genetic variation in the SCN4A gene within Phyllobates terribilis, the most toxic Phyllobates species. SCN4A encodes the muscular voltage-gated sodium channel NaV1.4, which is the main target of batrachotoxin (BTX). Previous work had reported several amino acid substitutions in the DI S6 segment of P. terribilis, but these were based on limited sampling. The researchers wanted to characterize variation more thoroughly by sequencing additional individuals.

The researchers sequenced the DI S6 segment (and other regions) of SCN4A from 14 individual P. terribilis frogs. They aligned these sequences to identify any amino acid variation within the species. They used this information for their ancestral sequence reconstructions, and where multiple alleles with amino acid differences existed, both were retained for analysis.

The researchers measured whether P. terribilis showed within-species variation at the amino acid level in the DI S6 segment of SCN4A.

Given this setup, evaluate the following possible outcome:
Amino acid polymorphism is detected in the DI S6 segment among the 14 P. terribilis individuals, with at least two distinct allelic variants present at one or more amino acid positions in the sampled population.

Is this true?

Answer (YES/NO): YES